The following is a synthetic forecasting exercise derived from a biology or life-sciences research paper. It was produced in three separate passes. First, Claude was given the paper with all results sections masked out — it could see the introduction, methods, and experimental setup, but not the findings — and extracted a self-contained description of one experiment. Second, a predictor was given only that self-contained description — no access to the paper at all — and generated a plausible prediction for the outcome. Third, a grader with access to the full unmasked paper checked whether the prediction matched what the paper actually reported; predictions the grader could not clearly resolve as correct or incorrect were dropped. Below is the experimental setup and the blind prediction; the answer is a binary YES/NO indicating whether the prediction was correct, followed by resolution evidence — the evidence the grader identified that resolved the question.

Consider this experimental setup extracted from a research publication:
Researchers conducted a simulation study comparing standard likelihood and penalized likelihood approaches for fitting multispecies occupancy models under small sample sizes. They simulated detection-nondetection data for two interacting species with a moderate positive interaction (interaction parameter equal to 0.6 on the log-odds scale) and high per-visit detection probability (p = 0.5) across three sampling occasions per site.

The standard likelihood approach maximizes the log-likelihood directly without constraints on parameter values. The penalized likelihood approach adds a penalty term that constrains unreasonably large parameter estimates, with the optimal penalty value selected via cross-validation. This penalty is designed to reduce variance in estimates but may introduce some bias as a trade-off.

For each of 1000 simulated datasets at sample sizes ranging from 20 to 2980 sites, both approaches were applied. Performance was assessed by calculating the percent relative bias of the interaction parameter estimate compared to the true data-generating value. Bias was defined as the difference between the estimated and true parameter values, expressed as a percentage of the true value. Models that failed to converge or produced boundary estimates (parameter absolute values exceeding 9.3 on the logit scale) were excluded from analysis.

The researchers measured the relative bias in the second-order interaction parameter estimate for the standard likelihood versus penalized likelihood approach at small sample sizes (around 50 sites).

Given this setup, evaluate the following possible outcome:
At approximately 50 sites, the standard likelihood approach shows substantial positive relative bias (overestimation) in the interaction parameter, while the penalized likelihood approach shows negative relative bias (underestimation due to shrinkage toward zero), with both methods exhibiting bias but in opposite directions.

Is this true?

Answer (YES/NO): NO